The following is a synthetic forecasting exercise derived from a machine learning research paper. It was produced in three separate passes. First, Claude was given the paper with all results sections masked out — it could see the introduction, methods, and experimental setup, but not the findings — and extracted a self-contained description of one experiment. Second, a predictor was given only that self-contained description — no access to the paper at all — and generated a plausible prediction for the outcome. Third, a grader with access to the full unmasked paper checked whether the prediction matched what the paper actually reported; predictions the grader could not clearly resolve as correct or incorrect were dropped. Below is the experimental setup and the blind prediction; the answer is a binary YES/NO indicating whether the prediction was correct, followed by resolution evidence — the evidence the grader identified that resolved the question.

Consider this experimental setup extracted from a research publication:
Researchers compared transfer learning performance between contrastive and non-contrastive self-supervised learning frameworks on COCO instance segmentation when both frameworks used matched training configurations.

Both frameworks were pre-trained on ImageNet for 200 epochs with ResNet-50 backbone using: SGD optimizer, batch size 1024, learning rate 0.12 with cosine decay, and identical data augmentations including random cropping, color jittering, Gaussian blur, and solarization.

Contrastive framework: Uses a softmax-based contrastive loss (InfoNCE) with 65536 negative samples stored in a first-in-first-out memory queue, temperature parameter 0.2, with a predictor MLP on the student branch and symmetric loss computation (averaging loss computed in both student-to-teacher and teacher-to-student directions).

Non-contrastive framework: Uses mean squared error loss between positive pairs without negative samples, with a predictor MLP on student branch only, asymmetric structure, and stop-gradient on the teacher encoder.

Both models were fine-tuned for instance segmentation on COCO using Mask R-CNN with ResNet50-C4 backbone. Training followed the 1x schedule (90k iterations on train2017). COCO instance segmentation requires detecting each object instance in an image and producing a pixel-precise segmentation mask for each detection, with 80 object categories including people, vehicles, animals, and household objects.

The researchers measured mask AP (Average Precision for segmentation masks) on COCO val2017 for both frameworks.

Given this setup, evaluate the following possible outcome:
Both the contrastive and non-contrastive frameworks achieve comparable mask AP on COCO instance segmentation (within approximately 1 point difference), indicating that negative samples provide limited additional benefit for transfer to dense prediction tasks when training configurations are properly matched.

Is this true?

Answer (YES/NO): YES